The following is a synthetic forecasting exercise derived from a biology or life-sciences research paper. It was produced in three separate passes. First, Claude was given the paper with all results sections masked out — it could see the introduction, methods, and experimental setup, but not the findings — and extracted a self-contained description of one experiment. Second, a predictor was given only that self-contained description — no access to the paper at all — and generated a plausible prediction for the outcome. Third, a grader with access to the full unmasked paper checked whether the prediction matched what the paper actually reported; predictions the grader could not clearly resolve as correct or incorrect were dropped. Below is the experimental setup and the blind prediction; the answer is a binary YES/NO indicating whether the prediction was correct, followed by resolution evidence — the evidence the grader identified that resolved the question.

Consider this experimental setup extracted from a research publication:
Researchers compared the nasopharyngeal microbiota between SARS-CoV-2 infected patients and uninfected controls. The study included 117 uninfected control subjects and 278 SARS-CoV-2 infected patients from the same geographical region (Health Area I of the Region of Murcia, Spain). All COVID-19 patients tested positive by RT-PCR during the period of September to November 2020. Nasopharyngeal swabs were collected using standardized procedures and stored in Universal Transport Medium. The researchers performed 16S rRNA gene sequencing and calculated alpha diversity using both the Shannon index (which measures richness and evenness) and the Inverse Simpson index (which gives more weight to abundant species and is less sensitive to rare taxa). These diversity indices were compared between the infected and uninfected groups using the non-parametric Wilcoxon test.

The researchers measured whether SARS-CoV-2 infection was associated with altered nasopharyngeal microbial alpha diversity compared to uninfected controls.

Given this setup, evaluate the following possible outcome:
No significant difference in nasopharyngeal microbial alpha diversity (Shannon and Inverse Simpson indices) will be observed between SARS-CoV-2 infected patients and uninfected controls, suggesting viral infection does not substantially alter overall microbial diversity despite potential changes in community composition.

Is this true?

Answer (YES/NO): YES